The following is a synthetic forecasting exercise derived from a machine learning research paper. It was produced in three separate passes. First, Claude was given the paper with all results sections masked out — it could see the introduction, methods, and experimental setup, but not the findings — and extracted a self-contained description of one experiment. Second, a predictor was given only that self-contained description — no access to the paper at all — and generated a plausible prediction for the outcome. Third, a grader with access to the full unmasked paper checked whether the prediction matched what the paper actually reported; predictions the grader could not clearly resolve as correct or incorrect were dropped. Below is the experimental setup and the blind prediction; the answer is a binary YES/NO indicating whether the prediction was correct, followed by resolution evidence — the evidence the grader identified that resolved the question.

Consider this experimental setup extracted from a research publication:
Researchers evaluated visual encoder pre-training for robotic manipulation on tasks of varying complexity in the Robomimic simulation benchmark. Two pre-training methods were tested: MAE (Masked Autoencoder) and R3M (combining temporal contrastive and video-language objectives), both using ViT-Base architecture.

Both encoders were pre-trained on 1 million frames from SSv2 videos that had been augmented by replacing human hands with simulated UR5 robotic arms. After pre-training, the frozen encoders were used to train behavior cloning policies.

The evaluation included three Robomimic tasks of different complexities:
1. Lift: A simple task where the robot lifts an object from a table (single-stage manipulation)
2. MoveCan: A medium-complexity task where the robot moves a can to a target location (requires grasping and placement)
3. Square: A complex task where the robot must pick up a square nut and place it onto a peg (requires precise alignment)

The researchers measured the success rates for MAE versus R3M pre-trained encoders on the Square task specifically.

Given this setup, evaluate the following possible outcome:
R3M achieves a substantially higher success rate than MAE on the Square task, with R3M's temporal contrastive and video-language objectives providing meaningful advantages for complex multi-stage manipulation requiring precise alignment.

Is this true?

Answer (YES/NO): YES